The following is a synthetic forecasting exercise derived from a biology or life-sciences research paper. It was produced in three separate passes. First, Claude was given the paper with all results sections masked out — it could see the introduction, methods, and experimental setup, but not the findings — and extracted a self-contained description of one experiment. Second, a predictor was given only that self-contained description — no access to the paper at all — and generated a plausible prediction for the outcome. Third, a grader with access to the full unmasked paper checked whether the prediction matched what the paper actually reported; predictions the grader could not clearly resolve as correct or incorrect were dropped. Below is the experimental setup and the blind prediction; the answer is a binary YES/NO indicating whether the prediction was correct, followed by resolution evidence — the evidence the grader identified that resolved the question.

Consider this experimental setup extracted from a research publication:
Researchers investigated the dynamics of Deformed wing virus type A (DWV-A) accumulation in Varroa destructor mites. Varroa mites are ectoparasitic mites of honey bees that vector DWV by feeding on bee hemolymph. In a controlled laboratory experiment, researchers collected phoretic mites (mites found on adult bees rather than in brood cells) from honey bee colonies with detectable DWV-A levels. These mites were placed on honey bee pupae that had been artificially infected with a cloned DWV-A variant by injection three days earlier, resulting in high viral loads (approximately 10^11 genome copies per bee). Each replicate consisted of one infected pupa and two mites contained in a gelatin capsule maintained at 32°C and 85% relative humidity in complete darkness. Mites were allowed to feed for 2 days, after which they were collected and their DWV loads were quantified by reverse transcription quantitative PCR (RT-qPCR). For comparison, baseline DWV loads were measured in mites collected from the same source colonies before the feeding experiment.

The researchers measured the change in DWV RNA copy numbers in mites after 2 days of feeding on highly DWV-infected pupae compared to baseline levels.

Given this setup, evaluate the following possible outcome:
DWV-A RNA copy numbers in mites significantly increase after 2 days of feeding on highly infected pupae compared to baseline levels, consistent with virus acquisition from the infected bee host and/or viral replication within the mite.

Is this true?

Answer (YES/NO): YES